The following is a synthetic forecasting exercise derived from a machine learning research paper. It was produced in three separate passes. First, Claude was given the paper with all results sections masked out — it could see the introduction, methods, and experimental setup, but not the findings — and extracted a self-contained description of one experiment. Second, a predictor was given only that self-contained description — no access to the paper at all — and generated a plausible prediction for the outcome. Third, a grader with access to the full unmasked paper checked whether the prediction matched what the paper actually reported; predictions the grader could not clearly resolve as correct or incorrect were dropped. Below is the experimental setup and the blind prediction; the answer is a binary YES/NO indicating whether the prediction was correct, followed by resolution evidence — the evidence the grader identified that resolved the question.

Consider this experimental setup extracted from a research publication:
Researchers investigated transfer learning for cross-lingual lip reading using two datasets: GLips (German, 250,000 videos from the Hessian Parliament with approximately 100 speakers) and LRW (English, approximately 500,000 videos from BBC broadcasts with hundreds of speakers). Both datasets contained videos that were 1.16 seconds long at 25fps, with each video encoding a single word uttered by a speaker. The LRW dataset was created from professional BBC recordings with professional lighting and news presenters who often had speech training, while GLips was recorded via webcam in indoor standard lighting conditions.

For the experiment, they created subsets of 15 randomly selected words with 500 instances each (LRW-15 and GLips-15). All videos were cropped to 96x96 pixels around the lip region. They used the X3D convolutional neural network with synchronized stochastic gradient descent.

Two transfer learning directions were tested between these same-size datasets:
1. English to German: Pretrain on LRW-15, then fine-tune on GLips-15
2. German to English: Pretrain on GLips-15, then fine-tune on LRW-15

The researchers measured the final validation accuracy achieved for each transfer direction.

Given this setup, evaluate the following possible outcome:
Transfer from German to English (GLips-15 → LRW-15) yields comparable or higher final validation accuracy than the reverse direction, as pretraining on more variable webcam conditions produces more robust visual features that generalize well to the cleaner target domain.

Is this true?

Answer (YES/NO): YES